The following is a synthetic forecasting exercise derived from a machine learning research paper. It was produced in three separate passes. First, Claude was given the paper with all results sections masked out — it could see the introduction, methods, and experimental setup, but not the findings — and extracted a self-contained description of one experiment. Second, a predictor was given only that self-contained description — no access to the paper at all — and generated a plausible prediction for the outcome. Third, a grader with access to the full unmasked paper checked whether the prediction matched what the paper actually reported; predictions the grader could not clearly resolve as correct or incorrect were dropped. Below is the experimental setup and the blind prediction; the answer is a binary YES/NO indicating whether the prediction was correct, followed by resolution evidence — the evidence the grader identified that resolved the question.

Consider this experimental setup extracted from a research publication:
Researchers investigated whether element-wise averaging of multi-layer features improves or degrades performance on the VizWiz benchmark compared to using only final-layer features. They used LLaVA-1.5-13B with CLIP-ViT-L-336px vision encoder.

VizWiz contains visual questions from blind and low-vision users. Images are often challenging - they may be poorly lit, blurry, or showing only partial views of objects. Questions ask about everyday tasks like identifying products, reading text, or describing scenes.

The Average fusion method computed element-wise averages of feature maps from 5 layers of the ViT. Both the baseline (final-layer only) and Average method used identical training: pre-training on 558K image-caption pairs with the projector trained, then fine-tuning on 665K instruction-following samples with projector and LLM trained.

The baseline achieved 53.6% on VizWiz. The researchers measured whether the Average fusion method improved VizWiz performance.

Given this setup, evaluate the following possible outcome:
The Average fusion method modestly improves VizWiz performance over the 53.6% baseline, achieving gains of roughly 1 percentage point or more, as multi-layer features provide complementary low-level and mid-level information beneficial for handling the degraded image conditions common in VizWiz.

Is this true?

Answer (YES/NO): YES